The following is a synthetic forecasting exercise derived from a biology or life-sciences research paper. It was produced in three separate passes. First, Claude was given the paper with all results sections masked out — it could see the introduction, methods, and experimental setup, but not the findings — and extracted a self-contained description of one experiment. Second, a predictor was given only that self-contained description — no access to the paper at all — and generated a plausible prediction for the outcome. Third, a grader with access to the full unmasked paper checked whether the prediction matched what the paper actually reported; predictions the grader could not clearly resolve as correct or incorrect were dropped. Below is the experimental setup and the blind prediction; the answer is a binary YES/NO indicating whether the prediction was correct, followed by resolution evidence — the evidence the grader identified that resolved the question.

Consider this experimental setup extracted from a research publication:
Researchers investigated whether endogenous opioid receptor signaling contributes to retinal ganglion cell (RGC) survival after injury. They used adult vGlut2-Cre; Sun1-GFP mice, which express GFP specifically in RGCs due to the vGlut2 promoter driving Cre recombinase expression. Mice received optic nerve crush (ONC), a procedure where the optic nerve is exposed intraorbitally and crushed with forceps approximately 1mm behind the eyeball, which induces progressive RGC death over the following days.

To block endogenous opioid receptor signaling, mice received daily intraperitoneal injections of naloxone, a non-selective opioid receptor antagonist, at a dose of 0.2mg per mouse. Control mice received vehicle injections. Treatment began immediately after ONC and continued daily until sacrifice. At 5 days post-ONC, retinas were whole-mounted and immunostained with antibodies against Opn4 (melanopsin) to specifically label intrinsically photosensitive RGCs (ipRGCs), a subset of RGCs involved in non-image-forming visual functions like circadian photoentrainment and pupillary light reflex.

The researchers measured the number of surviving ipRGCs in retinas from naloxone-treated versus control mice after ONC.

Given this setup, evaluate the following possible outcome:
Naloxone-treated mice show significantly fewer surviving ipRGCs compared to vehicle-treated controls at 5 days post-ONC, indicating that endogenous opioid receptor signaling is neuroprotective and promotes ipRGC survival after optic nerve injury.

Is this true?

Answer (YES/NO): YES